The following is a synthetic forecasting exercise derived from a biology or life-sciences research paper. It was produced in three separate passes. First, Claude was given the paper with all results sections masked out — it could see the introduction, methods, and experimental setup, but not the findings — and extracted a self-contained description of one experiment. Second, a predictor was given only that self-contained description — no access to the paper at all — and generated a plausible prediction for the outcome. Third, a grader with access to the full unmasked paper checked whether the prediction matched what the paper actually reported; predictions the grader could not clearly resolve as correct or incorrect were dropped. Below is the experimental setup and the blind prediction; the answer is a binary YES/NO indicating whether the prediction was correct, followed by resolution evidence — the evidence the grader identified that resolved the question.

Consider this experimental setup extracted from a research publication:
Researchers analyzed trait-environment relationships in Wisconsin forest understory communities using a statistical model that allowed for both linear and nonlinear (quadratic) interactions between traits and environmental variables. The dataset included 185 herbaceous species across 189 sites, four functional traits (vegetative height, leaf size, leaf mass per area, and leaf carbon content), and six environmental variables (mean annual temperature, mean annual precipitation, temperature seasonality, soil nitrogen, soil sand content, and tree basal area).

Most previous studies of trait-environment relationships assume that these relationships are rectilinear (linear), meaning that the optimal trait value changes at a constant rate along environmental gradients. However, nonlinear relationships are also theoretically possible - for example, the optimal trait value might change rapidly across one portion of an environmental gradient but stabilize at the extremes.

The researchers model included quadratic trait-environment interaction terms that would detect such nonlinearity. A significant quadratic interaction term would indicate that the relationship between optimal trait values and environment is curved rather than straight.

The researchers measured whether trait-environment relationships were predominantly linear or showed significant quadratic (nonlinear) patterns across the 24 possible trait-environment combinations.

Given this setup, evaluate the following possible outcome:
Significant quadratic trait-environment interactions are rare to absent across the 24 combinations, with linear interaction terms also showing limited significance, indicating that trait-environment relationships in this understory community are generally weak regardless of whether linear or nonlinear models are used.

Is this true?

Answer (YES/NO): NO